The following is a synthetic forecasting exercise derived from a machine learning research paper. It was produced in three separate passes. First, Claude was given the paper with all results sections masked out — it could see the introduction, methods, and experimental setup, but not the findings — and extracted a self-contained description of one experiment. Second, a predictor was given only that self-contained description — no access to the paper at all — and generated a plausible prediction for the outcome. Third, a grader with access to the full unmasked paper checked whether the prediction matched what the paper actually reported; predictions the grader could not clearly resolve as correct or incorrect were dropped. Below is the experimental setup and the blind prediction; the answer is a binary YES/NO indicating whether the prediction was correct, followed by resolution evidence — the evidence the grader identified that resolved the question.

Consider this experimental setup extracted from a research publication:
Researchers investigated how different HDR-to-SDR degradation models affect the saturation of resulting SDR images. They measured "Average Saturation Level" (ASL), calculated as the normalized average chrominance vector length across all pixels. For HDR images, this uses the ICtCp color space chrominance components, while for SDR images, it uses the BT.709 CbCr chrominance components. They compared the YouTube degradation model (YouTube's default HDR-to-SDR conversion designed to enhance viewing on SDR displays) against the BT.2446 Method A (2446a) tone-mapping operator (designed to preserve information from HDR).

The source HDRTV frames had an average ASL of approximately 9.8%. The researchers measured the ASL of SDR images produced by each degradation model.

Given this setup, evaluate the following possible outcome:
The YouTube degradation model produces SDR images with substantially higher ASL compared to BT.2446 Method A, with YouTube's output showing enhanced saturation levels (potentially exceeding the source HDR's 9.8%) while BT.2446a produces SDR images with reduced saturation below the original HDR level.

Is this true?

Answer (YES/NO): YES